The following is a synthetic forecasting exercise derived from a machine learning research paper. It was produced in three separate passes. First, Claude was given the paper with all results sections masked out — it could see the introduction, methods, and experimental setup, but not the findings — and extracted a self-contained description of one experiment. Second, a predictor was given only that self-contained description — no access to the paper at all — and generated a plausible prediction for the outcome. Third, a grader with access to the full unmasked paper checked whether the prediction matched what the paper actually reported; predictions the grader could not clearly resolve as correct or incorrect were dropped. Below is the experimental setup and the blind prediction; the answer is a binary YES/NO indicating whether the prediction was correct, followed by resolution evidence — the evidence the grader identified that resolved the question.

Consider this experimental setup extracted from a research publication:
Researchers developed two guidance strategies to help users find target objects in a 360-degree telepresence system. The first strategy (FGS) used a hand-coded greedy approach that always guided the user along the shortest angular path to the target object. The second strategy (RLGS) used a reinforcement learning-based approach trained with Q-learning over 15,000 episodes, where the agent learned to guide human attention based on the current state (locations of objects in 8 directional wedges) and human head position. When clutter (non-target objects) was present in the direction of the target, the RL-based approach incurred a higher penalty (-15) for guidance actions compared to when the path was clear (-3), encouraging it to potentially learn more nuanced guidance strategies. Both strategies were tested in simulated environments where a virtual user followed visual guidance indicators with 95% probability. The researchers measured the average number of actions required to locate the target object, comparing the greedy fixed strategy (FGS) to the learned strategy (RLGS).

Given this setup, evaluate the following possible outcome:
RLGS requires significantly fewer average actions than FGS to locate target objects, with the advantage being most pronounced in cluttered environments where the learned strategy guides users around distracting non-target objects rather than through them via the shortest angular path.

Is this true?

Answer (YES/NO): NO